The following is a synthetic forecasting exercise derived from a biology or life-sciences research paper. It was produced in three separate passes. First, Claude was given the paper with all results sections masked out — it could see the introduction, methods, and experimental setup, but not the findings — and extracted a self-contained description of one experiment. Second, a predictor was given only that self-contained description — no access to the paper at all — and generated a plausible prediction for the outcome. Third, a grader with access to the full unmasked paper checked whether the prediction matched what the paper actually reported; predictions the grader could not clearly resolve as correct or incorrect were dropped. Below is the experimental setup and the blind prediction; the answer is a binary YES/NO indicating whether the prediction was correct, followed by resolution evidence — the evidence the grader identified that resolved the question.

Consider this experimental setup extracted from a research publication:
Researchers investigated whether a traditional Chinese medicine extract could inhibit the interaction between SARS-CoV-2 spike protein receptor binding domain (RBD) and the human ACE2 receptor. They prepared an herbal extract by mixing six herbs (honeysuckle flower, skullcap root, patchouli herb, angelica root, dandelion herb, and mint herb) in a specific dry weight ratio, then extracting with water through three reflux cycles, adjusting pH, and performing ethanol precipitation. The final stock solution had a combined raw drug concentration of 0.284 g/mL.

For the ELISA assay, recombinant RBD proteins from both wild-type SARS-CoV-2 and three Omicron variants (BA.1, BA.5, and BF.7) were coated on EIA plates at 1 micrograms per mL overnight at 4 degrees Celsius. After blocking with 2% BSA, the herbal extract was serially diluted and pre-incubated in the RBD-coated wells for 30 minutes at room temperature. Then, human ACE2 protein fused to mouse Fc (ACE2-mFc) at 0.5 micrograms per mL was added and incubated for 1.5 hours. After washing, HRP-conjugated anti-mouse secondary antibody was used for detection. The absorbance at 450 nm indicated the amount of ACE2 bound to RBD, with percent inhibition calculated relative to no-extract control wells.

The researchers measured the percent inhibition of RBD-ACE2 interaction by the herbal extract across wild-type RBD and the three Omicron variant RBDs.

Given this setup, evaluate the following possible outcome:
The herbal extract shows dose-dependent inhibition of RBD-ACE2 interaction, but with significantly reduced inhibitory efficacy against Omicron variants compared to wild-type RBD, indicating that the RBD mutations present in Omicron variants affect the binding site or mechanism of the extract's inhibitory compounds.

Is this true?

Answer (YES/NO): NO